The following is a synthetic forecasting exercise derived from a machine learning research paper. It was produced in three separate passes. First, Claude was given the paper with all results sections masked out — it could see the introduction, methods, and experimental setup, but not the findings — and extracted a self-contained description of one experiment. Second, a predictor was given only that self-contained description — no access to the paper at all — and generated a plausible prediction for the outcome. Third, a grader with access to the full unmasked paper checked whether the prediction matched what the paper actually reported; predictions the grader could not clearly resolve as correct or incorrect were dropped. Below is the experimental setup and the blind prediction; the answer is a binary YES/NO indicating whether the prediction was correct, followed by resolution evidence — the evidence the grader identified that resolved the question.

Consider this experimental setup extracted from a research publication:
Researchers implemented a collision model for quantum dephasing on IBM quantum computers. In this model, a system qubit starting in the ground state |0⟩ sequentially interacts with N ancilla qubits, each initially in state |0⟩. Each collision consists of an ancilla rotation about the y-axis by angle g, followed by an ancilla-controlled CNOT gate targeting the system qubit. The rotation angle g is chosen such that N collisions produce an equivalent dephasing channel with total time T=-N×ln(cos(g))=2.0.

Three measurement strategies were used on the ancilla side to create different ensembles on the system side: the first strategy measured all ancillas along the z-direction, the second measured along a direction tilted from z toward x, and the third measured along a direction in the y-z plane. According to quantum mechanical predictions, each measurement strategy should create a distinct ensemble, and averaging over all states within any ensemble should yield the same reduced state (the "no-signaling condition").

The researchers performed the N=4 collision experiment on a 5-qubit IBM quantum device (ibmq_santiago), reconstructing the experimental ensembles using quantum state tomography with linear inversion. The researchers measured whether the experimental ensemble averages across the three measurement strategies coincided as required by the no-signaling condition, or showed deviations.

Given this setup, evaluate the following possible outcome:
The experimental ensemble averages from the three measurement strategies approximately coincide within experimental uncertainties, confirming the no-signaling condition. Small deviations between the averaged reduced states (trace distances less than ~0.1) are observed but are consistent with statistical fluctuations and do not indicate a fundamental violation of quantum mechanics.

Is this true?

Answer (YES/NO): NO